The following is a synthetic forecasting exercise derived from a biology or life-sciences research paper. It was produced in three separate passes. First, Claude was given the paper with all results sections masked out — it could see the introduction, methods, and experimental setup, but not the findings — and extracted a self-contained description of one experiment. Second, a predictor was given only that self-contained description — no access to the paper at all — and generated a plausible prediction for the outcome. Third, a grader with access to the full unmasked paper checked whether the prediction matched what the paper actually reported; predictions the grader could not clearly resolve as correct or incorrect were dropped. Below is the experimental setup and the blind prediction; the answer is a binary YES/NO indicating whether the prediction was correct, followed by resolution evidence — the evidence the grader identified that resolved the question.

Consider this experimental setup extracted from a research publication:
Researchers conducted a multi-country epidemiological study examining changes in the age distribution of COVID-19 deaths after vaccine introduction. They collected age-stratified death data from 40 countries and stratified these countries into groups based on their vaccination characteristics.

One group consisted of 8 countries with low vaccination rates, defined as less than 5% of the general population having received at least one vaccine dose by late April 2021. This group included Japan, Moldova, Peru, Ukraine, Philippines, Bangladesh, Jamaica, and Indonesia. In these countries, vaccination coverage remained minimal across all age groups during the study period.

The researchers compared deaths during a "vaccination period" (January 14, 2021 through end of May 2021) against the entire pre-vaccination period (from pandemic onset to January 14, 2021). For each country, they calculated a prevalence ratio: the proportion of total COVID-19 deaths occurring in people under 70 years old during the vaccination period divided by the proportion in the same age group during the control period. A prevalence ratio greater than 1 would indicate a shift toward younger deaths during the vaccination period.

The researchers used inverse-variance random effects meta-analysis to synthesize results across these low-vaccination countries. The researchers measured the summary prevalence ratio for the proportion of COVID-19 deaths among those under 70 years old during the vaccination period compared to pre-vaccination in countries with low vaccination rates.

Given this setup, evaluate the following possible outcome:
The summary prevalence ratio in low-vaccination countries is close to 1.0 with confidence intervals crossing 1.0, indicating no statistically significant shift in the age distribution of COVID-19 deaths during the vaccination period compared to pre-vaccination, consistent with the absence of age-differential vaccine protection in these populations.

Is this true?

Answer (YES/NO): YES